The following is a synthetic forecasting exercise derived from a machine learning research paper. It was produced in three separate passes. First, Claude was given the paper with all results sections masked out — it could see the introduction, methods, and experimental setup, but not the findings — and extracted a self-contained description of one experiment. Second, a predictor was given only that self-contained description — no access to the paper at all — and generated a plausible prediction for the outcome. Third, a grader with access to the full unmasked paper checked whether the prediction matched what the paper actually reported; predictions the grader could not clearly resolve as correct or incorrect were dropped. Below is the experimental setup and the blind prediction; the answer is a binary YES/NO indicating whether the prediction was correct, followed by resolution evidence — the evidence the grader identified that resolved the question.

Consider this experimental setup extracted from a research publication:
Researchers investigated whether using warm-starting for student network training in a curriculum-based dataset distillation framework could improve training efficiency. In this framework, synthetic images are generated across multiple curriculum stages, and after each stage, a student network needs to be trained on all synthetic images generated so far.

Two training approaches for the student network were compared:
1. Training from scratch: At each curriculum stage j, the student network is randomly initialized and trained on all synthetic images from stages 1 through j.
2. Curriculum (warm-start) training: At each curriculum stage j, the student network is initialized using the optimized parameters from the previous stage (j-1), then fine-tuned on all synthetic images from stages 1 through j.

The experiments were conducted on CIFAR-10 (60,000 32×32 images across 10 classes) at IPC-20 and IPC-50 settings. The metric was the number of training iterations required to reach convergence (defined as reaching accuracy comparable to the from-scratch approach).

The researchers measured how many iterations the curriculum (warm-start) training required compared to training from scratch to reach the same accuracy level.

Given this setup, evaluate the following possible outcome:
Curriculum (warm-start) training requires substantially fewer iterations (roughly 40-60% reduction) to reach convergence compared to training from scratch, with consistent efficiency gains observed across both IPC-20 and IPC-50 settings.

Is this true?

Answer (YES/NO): YES